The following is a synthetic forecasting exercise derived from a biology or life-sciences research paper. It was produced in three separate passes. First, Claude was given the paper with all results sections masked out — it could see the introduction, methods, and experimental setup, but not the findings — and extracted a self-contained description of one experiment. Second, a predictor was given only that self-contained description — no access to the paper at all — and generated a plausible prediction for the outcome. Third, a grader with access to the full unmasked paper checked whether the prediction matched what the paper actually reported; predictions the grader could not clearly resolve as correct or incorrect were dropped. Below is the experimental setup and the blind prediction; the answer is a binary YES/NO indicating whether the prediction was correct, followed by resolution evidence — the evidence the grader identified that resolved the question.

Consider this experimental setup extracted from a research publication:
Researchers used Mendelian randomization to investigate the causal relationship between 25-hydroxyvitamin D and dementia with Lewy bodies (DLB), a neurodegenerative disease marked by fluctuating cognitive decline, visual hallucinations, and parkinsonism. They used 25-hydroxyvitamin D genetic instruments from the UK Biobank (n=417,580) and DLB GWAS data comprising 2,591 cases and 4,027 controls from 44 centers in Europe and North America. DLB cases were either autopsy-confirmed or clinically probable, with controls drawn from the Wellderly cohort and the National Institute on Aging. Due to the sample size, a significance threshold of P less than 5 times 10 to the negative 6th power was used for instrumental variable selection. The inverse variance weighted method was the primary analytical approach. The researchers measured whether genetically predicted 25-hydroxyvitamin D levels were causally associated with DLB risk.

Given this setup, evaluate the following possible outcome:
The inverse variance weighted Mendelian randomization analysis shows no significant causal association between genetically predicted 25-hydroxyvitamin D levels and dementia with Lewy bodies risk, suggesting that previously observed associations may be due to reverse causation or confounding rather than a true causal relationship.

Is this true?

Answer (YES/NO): NO